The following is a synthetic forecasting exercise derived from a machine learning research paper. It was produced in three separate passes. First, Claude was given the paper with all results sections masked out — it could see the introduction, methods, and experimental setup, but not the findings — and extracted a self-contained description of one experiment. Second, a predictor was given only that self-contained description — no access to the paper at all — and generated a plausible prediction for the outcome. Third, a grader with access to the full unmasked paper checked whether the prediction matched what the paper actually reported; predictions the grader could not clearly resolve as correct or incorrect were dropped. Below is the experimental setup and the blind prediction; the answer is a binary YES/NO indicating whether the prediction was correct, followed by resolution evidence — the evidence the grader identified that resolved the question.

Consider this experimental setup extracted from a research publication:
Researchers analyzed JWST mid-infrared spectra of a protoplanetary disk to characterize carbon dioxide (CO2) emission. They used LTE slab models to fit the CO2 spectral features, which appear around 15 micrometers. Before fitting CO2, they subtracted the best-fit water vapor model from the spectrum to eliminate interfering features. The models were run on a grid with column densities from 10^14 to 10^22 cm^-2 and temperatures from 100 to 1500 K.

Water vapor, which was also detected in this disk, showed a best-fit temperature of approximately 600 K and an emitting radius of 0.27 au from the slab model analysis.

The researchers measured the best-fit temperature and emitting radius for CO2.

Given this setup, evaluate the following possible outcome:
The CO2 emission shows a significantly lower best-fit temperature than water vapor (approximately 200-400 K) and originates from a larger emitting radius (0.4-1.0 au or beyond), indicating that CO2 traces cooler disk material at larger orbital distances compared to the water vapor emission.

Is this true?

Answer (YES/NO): YES